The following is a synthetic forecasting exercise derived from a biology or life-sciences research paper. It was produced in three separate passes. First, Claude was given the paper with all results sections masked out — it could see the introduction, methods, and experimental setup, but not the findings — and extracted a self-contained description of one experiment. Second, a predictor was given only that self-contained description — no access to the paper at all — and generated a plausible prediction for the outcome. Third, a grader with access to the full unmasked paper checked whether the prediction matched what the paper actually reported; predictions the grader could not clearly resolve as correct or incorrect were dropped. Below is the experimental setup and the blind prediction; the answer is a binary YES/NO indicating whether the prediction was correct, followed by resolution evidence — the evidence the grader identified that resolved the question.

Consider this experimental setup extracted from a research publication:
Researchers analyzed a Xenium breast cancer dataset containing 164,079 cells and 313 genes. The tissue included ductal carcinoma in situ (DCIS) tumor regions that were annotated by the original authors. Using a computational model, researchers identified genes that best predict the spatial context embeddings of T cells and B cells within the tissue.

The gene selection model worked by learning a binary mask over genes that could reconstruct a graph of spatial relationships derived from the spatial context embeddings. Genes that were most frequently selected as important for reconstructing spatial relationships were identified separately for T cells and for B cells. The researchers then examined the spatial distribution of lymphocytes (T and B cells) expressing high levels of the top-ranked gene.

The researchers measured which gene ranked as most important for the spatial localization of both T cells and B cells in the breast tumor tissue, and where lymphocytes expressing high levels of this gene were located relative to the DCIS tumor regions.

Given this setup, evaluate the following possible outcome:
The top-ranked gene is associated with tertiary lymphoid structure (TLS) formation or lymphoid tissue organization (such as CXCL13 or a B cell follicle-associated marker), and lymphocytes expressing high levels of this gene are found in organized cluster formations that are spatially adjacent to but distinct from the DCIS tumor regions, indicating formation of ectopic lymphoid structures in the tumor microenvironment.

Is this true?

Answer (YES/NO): NO